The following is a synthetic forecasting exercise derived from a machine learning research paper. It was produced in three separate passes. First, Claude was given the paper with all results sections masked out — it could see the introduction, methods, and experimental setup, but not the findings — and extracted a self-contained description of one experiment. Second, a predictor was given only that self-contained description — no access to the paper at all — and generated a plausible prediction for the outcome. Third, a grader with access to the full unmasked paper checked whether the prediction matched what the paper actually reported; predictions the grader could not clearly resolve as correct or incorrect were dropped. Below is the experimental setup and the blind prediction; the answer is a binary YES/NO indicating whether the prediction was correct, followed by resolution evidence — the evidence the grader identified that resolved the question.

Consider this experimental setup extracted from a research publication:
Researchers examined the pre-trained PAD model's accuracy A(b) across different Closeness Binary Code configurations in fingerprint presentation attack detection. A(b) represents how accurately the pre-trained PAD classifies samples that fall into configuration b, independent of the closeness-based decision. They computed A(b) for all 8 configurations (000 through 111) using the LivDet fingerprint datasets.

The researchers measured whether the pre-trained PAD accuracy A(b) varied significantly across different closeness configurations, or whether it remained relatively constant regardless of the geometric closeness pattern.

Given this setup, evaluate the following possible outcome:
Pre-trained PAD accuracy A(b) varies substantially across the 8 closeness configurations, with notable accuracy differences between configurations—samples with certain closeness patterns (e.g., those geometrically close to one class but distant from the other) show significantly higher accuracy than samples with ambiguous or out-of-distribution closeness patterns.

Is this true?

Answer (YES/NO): YES